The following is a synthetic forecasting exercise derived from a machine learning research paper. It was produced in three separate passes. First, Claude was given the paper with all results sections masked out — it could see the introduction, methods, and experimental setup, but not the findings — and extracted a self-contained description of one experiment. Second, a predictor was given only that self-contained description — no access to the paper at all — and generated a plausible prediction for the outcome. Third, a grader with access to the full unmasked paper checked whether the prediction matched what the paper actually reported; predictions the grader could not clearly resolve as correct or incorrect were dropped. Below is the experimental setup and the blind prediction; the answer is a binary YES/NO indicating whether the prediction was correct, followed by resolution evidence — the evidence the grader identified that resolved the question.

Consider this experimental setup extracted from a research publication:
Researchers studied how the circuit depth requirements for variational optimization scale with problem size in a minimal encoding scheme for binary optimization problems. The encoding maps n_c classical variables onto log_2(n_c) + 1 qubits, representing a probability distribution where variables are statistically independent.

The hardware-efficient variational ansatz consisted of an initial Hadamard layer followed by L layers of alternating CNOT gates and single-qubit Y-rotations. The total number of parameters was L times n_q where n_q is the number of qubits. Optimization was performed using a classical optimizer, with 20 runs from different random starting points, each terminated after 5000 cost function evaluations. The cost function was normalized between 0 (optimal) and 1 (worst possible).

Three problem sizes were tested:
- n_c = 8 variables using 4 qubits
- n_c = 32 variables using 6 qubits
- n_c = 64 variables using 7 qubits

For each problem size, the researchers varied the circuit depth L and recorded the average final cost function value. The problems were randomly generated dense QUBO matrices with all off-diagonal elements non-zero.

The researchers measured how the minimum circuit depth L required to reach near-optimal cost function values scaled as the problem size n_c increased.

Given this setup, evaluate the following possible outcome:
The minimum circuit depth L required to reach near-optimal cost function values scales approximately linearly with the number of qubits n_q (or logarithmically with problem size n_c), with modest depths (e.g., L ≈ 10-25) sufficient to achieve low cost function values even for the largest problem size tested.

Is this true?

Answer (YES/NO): NO